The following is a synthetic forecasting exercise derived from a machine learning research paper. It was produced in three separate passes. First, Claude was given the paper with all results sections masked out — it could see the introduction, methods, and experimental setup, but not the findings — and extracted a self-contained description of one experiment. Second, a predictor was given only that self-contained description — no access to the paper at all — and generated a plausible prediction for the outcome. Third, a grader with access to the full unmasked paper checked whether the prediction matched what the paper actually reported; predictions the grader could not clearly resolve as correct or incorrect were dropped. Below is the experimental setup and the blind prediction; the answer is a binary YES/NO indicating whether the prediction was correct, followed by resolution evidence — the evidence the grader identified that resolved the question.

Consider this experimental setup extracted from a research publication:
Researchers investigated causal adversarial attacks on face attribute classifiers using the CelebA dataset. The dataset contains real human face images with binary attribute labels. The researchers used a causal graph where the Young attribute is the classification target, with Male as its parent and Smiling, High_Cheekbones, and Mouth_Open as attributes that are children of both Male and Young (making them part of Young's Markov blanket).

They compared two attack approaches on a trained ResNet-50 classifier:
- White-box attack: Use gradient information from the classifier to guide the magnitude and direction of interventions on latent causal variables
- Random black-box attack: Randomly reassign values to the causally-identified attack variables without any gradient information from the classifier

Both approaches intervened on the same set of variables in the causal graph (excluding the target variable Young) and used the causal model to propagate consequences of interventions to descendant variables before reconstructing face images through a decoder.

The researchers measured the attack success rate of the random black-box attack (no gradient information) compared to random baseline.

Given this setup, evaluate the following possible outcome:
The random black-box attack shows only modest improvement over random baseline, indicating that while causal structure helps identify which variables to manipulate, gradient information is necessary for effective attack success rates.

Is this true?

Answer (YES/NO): NO